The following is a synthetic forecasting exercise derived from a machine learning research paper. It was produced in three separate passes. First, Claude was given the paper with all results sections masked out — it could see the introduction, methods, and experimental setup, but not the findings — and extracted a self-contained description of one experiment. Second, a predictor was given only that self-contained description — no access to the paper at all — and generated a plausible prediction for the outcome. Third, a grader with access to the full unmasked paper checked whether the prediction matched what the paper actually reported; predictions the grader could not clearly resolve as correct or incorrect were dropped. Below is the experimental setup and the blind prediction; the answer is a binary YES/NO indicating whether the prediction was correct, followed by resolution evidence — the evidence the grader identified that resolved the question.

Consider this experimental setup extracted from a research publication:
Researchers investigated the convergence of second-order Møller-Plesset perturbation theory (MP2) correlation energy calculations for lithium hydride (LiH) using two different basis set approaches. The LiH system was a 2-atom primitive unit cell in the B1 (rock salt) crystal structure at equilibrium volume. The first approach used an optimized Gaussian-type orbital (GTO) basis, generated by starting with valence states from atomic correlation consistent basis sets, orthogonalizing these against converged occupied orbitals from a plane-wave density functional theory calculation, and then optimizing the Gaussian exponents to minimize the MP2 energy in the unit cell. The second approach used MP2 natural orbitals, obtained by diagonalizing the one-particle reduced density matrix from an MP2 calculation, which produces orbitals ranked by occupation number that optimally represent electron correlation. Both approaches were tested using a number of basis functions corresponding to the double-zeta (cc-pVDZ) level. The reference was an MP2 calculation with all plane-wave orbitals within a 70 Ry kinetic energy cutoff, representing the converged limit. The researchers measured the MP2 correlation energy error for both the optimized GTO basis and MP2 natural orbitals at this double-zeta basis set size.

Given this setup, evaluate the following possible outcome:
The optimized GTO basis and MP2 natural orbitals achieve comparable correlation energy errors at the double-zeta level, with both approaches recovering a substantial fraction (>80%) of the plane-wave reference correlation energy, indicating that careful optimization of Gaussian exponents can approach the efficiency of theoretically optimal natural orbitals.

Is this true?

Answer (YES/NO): NO